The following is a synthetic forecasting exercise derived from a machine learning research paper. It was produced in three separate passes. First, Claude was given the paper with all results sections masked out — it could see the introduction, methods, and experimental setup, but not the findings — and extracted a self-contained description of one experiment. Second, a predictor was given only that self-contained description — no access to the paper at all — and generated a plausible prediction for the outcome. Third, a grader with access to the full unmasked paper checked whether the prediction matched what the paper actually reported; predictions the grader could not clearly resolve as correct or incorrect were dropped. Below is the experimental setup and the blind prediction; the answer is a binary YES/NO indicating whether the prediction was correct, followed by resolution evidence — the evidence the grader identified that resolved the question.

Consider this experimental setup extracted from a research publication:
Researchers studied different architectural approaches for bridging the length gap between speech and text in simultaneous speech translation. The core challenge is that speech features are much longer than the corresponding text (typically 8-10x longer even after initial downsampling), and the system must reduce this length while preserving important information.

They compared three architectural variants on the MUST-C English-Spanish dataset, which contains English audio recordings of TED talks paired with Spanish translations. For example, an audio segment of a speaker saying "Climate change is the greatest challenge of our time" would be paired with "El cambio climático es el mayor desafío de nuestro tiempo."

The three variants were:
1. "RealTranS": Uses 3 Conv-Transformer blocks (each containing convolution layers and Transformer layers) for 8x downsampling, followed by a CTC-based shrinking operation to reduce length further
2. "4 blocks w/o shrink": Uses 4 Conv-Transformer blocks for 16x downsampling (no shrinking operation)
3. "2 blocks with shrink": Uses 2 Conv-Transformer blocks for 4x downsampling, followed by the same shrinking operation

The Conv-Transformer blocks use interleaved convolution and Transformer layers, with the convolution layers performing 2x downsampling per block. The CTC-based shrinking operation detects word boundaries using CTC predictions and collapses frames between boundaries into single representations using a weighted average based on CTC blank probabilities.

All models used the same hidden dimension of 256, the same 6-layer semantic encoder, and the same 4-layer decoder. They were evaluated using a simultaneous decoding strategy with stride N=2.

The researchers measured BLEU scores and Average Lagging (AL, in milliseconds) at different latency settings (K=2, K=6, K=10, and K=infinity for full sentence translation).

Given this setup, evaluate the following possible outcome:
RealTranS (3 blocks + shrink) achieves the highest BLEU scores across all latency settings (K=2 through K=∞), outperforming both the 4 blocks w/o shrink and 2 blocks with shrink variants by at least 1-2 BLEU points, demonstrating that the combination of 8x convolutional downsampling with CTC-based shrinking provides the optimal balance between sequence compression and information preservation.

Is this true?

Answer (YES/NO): YES